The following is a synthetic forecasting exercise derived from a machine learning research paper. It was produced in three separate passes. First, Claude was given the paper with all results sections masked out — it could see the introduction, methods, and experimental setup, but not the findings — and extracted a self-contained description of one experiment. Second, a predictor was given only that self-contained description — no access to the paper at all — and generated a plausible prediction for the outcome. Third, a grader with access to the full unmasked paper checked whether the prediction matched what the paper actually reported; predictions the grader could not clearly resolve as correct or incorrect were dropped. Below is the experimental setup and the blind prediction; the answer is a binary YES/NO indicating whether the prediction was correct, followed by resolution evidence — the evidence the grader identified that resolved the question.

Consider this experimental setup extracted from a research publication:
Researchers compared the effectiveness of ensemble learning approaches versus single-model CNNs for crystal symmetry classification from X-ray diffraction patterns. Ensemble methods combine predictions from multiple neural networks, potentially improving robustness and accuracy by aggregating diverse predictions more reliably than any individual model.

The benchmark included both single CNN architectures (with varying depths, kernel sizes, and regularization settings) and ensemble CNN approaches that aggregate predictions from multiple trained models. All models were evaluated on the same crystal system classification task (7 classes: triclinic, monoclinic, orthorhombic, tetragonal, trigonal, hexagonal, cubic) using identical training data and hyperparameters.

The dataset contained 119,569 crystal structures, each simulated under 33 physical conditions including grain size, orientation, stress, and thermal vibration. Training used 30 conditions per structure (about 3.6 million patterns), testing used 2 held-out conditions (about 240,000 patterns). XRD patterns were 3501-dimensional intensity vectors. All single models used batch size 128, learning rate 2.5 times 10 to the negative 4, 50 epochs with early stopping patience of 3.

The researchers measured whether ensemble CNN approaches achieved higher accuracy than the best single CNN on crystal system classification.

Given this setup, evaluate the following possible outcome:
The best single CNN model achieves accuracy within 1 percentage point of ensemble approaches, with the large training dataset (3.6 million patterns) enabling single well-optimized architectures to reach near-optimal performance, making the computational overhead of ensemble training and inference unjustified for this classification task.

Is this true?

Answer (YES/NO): NO